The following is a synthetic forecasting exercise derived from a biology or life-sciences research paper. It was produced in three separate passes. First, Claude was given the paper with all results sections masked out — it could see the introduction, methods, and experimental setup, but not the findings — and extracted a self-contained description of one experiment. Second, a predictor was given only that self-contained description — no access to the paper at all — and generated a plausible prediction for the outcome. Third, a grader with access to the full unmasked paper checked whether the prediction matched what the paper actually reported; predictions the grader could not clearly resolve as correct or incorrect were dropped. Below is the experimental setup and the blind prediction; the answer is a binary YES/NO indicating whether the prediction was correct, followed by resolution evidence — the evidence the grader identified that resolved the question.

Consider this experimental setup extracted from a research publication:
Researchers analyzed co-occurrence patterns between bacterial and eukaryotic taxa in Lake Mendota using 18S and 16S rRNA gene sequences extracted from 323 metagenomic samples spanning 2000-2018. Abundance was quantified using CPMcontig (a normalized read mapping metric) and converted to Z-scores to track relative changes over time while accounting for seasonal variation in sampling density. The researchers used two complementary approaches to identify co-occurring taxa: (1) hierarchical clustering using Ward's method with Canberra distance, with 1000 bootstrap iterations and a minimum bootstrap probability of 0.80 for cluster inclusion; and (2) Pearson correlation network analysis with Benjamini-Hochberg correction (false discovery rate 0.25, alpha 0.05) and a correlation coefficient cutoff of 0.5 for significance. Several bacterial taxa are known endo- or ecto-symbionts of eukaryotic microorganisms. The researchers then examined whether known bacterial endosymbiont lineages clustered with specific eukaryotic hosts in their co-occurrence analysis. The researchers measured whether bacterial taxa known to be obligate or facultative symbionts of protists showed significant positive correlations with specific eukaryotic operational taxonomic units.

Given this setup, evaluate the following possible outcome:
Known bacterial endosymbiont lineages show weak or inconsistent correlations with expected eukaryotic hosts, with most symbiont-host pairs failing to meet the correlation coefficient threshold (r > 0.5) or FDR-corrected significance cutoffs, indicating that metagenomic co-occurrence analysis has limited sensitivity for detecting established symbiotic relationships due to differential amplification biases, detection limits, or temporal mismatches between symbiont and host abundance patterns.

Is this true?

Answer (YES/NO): NO